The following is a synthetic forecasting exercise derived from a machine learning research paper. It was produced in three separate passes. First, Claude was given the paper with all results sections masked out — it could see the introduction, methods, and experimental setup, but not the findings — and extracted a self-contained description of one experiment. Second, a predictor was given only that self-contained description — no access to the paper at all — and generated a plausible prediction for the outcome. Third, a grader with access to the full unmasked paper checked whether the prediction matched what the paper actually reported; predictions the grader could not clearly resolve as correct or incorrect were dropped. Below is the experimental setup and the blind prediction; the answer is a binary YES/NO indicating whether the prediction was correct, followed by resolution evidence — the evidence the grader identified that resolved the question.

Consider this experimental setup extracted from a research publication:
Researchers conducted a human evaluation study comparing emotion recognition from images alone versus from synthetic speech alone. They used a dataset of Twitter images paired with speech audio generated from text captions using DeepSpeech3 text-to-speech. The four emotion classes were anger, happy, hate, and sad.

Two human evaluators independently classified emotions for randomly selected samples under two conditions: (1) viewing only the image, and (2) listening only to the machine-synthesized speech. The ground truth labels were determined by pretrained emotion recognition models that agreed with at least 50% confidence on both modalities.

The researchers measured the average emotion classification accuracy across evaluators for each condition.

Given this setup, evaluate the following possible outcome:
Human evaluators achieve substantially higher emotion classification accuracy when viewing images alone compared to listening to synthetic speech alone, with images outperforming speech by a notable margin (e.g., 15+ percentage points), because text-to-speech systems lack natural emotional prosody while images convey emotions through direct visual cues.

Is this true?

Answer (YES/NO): NO